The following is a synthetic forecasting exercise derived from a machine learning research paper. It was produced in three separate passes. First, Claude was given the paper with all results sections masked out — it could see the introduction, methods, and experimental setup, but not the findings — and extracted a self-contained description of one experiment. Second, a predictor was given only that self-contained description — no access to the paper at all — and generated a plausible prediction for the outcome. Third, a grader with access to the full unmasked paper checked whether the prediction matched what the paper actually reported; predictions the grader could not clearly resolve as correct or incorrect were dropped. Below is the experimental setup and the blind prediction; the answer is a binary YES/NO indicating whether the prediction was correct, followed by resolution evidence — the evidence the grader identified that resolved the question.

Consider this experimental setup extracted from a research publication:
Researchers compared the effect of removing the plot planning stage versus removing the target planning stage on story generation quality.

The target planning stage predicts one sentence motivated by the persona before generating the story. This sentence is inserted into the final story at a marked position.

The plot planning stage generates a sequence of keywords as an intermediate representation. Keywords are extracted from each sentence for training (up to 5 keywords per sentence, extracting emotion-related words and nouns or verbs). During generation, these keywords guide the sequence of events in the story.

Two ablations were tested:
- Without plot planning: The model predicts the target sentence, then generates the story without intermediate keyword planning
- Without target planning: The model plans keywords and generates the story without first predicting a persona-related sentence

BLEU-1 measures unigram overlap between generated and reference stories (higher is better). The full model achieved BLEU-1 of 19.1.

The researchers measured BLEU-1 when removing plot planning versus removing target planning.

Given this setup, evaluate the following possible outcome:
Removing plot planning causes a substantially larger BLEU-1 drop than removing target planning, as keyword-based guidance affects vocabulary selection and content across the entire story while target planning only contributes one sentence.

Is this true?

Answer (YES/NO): YES